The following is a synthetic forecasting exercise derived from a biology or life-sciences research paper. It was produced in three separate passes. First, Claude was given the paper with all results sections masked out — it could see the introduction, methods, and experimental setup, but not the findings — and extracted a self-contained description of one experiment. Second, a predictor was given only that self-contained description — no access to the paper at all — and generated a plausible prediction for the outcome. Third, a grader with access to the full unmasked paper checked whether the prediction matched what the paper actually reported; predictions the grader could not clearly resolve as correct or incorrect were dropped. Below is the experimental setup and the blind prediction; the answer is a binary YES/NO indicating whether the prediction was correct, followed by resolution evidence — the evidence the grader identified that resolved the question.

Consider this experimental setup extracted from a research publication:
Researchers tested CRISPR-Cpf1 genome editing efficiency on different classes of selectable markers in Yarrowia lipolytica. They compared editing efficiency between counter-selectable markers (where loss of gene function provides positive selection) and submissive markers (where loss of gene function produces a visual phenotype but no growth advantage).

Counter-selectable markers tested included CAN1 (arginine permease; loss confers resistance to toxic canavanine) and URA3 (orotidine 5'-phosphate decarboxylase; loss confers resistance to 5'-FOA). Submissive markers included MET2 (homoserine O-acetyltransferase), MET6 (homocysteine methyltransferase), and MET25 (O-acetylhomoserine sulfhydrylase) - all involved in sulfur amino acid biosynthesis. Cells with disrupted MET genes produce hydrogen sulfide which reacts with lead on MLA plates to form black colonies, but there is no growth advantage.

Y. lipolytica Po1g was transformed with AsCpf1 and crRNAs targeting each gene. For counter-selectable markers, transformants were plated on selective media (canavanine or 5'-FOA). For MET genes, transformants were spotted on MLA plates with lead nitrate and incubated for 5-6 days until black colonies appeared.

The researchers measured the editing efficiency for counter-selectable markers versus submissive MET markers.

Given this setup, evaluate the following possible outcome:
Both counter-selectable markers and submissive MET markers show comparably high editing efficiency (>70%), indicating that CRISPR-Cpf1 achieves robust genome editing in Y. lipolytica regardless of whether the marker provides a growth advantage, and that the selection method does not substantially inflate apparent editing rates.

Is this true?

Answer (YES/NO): NO